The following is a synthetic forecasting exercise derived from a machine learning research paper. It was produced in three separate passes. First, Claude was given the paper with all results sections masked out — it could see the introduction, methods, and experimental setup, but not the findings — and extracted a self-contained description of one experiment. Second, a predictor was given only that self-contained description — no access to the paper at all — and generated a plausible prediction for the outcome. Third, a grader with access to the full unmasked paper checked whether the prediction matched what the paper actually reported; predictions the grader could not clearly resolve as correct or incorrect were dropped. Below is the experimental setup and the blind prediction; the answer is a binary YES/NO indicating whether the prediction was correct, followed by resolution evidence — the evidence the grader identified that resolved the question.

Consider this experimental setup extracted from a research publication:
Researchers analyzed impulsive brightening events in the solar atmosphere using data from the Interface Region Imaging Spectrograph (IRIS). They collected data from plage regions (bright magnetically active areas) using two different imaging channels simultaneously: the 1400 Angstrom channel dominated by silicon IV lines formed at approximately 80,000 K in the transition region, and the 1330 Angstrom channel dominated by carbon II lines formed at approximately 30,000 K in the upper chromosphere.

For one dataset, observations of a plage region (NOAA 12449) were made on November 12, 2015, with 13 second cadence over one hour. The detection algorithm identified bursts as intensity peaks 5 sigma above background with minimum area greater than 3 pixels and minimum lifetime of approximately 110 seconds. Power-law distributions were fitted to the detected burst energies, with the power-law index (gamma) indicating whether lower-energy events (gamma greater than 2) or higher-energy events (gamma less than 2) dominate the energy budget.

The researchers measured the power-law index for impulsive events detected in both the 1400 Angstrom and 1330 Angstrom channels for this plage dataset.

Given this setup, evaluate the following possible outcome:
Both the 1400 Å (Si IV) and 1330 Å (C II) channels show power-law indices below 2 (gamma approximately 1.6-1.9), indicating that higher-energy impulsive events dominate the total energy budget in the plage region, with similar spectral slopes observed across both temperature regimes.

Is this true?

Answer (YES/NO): YES